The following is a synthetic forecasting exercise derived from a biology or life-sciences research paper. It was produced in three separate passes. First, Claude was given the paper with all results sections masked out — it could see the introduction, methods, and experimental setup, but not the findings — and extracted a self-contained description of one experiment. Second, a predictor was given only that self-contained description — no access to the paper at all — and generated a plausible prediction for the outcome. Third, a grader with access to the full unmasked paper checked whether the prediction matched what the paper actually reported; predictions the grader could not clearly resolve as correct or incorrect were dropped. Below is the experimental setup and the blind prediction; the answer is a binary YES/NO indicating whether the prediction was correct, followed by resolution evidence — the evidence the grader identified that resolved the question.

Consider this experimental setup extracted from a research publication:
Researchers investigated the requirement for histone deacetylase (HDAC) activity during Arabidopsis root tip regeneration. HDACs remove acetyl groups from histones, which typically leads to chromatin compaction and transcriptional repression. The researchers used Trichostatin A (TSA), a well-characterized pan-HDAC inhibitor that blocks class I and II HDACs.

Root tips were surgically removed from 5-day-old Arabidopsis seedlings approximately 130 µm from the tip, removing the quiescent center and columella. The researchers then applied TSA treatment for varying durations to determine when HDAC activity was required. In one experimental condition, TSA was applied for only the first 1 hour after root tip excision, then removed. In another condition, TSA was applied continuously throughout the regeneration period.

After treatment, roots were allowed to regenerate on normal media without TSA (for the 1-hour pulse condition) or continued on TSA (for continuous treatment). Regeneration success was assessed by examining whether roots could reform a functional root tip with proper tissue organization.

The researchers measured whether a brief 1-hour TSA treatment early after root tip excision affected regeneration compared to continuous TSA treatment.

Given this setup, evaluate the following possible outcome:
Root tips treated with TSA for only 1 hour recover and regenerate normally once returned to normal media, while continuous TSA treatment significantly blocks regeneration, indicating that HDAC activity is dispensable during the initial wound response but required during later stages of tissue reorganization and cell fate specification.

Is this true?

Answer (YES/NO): NO